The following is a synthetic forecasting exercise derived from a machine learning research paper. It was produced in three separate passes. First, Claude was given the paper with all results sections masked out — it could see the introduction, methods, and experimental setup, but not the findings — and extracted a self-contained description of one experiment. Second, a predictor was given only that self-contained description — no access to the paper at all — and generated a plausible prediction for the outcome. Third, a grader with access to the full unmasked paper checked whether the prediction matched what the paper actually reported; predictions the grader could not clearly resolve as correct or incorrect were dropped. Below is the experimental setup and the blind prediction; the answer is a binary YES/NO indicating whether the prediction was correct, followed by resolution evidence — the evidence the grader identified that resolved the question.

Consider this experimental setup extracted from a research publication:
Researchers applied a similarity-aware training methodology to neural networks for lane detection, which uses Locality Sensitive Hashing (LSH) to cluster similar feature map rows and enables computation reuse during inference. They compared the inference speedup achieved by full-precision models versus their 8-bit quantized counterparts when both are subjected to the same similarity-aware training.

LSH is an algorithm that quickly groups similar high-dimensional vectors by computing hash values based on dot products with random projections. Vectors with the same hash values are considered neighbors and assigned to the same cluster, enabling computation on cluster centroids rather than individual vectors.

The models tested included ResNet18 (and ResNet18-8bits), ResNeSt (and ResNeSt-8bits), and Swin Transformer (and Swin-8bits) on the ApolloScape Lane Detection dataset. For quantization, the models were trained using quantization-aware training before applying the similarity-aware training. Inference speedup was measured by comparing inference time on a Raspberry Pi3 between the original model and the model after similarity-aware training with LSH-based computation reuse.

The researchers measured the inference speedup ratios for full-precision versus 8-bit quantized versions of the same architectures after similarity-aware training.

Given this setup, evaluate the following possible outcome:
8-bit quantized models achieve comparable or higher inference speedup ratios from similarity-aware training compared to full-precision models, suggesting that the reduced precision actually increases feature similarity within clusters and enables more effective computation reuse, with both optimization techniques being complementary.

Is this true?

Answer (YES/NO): NO